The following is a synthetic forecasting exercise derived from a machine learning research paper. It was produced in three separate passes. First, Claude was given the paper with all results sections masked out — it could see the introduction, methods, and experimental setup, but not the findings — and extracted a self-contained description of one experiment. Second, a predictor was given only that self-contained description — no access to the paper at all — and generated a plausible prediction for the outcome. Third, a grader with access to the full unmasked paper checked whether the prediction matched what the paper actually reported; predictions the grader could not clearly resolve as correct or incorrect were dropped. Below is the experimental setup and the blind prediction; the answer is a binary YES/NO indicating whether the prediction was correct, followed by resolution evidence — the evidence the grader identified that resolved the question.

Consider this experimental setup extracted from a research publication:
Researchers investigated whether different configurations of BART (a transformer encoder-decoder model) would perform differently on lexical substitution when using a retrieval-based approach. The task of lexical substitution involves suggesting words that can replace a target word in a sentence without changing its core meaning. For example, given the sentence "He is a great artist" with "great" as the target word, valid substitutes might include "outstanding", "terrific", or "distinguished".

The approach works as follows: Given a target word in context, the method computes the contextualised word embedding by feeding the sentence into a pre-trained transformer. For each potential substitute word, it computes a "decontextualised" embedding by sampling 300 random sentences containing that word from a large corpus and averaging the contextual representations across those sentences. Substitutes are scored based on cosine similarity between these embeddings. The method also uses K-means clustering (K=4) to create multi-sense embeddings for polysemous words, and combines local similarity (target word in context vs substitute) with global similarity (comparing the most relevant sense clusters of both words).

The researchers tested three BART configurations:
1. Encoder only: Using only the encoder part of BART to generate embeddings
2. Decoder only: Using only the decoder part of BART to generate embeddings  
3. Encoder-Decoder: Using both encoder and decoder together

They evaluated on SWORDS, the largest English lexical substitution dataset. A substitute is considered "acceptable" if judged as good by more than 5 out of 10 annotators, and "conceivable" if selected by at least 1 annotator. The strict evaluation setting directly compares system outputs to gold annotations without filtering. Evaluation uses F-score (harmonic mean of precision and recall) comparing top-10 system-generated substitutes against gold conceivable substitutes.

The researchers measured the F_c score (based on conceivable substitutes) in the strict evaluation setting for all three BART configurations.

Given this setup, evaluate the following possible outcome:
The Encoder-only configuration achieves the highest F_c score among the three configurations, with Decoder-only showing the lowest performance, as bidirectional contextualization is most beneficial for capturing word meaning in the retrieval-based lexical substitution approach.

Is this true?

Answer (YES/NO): NO